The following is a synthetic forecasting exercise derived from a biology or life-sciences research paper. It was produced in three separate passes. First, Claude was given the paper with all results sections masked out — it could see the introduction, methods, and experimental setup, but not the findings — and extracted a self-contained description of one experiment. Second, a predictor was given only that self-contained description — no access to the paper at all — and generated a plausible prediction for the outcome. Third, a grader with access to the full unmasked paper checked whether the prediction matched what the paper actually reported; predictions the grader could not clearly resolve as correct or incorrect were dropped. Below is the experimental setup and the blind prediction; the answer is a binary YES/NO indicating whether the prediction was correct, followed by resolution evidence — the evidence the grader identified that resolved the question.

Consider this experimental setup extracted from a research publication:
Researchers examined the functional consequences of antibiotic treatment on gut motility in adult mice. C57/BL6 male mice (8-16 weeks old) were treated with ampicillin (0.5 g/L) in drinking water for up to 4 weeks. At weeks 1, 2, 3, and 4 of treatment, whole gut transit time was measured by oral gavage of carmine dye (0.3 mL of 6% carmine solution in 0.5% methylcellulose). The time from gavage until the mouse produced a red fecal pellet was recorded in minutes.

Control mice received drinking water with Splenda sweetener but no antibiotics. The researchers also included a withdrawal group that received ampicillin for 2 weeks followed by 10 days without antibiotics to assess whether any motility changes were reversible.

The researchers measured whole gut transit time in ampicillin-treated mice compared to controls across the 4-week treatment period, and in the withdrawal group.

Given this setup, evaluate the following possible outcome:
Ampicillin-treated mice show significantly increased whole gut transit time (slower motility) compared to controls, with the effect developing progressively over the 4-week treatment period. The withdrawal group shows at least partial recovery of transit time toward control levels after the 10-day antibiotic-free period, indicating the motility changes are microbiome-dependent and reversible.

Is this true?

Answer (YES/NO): YES